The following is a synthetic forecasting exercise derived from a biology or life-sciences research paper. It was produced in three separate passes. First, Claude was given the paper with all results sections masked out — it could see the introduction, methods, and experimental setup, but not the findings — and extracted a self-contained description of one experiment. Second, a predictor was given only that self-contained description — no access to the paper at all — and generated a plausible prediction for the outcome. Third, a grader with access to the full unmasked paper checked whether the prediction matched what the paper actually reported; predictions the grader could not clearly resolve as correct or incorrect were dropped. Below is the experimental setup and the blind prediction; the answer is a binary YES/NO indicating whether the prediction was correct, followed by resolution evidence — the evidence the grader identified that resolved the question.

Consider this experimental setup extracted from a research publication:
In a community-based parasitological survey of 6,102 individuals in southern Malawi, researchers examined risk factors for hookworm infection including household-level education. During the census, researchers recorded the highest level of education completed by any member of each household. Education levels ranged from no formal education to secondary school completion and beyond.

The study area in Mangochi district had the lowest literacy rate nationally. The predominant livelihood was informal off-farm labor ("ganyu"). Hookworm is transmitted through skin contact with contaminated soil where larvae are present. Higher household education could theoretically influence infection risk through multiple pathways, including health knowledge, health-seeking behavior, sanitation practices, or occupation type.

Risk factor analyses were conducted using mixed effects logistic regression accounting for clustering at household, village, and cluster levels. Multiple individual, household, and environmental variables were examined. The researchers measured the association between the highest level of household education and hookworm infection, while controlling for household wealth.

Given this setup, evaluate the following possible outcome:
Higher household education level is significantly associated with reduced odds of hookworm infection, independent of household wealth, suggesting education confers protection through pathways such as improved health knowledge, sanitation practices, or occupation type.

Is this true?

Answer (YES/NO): YES